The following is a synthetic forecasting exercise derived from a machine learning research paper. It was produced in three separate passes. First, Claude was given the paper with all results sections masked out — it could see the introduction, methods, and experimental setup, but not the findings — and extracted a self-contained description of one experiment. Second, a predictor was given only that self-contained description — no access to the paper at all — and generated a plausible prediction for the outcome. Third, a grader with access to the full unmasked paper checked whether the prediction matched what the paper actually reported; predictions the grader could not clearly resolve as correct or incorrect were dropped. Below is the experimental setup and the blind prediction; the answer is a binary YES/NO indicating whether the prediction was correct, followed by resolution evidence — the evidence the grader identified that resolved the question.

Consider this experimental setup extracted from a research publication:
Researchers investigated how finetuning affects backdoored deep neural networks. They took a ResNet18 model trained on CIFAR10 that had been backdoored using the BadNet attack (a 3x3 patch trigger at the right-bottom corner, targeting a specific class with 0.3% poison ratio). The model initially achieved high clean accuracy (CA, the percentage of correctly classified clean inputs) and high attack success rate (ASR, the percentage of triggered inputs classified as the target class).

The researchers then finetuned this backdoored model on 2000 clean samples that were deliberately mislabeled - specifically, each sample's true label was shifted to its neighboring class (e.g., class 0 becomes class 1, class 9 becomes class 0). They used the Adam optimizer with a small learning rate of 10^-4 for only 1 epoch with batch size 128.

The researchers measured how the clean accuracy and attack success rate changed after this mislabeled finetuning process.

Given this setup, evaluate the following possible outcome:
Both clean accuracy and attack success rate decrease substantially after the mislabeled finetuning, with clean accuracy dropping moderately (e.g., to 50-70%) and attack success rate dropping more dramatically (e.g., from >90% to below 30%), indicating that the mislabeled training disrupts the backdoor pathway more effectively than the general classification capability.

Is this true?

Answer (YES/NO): NO